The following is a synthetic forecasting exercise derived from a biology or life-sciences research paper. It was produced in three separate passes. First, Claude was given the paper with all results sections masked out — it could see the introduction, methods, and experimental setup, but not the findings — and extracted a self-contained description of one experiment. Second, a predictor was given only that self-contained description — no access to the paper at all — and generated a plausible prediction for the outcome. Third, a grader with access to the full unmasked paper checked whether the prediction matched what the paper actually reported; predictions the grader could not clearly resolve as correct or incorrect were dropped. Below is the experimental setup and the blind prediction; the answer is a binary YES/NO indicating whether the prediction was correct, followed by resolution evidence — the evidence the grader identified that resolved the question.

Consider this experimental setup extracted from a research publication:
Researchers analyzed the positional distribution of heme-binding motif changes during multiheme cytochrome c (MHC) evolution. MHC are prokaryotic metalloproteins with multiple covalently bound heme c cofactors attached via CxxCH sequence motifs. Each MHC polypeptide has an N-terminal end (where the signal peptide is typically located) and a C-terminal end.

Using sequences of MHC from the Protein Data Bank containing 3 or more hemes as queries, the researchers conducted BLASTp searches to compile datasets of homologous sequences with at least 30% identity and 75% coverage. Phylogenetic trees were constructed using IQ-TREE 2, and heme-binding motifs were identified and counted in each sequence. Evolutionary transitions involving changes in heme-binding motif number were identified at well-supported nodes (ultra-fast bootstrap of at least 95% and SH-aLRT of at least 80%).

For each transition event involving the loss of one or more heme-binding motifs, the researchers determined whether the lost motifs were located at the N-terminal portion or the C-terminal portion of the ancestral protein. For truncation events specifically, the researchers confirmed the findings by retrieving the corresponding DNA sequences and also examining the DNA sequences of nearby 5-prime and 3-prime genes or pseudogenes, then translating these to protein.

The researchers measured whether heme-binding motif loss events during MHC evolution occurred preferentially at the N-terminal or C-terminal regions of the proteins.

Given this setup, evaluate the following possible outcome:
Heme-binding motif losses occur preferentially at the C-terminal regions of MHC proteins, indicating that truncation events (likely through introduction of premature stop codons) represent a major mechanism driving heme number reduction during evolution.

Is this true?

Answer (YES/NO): NO